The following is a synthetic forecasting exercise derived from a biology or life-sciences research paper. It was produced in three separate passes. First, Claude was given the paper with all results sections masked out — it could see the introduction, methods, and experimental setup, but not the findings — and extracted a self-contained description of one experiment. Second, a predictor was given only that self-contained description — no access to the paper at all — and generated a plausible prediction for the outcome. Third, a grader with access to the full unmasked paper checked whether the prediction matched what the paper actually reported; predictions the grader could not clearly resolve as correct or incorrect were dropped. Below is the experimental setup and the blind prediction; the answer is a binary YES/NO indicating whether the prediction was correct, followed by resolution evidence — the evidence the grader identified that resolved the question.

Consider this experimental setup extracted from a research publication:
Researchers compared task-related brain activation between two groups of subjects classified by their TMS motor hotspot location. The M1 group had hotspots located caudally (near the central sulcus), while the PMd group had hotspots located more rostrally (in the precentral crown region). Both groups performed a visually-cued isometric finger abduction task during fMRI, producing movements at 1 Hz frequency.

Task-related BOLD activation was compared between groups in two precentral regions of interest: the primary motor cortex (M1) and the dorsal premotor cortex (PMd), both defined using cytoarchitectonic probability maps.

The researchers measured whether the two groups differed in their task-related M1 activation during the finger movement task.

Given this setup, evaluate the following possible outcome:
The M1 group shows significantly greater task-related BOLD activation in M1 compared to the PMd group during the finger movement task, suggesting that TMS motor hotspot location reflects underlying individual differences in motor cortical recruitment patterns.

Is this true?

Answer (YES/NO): NO